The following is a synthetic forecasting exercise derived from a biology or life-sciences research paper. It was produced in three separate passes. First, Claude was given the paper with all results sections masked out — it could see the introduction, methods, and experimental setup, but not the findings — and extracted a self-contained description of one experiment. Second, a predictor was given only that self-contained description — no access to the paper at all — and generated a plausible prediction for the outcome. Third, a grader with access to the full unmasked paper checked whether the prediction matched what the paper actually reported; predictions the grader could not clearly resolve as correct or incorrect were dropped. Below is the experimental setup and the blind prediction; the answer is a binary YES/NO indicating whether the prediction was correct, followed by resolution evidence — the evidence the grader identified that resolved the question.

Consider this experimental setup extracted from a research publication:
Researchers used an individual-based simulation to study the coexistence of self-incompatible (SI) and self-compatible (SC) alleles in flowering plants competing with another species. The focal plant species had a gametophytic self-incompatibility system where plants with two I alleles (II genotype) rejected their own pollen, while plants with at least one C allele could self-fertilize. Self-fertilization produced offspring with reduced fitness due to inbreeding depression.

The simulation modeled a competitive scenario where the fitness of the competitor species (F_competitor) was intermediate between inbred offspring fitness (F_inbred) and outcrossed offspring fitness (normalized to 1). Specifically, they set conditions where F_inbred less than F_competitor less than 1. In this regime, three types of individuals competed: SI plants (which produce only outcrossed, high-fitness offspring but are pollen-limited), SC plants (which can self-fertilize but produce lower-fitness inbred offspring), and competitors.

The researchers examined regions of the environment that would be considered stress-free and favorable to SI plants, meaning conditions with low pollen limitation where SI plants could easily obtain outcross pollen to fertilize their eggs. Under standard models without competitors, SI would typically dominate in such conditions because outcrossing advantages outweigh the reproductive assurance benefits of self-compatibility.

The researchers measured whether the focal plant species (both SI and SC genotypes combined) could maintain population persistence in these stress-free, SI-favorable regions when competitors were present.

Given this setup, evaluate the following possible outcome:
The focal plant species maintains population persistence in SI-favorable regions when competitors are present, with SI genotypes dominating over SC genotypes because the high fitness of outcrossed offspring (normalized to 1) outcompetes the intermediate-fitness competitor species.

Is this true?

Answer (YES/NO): NO